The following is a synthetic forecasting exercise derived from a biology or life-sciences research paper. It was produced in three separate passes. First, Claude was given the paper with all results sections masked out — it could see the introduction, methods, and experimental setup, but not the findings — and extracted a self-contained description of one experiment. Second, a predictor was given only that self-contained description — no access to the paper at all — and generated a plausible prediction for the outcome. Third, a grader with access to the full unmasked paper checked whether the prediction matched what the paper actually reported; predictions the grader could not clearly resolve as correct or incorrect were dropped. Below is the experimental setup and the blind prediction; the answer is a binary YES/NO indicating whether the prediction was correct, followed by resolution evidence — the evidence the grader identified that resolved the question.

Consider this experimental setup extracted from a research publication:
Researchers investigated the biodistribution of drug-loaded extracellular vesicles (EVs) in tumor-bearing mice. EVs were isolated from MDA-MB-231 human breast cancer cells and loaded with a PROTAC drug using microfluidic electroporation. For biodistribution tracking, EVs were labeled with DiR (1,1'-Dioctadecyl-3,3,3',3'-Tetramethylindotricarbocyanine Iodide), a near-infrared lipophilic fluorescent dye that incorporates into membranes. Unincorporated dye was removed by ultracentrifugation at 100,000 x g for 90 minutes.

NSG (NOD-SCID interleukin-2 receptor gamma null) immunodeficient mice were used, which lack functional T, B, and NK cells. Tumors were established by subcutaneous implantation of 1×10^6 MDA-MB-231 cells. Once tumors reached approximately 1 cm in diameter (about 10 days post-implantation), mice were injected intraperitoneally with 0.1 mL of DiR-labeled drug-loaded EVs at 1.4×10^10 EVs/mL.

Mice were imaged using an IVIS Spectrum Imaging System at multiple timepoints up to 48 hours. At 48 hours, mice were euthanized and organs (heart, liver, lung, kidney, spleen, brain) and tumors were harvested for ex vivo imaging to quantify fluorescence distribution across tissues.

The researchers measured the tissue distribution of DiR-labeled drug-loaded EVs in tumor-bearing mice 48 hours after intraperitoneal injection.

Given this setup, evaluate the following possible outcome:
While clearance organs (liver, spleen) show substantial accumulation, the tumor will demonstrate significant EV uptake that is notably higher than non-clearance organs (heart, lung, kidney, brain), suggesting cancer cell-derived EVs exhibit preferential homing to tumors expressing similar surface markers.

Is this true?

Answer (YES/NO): YES